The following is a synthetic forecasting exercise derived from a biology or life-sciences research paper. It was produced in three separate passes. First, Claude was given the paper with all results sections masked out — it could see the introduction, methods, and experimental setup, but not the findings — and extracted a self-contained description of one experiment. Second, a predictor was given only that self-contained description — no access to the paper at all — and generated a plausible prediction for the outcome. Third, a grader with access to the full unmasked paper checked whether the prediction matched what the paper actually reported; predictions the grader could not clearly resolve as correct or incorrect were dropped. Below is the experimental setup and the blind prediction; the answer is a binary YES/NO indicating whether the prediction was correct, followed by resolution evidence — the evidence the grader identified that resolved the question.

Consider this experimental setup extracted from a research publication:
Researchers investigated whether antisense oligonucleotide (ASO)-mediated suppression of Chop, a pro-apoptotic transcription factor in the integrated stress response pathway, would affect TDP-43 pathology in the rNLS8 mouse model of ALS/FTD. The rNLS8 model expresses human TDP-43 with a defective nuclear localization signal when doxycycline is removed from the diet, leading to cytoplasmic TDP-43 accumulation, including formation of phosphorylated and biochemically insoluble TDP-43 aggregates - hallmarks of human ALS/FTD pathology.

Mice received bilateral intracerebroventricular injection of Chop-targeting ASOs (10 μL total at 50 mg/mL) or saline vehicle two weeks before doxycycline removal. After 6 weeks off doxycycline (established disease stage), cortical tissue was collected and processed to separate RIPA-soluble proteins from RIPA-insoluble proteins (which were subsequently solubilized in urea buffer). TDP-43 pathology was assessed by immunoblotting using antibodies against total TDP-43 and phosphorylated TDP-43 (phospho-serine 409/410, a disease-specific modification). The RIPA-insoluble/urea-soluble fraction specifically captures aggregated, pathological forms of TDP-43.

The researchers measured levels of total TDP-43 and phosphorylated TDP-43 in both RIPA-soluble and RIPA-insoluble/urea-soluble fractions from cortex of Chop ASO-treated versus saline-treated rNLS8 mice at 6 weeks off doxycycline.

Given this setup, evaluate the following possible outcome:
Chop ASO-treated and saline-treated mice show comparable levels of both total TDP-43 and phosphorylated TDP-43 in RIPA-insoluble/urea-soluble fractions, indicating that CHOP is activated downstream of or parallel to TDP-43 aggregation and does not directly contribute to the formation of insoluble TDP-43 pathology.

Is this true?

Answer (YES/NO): YES